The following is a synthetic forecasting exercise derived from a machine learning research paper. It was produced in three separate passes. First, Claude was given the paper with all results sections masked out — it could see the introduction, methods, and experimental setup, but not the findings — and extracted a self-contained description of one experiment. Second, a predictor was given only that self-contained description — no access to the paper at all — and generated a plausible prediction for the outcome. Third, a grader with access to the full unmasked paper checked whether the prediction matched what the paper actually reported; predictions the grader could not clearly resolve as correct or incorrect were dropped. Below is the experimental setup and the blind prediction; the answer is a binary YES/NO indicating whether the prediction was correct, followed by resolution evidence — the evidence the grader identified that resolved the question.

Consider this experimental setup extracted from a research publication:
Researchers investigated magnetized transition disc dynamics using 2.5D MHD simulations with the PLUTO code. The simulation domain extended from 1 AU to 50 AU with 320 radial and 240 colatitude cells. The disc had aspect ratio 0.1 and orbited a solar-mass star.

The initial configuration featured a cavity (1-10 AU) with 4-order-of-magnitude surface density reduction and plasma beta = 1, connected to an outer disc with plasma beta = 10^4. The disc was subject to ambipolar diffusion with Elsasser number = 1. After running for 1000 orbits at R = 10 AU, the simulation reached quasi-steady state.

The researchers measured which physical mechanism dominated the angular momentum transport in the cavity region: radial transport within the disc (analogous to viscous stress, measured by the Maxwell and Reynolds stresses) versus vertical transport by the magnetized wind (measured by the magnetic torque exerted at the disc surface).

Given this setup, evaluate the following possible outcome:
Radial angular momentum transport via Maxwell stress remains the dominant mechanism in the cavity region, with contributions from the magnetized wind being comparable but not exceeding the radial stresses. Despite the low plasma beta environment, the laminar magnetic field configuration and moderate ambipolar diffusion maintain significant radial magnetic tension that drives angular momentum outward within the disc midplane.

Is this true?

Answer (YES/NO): NO